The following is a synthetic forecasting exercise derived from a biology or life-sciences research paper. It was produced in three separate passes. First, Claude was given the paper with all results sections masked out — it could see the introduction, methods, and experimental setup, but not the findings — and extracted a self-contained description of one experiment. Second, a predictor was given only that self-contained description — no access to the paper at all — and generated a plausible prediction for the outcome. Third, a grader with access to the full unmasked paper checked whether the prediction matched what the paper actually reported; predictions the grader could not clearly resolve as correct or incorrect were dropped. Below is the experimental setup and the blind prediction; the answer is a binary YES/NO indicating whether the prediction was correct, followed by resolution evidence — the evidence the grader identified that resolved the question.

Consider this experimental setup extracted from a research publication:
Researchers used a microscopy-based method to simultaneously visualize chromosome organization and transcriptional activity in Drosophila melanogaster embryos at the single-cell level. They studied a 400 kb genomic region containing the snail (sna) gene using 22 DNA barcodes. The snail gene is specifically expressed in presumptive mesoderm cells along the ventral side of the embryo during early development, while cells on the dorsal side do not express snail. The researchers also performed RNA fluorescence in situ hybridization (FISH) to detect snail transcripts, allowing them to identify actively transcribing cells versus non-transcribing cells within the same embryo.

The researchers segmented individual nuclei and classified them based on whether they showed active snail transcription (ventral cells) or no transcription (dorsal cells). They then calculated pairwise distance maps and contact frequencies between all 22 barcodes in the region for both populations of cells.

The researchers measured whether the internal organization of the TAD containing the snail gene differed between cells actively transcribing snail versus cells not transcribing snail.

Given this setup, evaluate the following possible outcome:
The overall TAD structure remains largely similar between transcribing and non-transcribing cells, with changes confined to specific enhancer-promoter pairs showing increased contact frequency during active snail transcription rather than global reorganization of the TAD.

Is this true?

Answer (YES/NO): NO